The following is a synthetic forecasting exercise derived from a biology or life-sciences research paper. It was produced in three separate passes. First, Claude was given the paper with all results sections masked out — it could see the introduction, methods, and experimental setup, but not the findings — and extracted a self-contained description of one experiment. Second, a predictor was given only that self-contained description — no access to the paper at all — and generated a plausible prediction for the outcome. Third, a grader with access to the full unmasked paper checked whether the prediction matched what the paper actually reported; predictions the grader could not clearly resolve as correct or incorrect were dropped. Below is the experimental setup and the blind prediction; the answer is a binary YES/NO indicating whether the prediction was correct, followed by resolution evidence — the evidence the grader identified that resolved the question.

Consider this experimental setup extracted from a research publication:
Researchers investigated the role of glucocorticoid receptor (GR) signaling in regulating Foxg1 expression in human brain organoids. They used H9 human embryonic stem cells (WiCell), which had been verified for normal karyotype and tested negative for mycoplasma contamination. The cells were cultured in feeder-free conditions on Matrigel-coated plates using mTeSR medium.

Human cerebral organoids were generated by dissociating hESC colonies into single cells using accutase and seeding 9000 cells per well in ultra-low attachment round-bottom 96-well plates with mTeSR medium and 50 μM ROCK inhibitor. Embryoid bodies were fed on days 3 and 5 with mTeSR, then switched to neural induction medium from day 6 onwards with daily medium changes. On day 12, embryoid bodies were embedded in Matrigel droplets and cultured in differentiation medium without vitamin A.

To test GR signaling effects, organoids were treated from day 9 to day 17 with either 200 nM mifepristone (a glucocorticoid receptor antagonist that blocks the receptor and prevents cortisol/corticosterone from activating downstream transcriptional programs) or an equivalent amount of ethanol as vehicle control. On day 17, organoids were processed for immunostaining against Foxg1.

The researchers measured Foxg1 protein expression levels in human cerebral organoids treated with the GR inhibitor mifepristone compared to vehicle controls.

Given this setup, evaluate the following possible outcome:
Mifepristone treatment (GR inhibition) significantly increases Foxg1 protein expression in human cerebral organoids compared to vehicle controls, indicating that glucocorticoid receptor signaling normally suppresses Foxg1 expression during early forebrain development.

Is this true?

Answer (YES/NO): NO